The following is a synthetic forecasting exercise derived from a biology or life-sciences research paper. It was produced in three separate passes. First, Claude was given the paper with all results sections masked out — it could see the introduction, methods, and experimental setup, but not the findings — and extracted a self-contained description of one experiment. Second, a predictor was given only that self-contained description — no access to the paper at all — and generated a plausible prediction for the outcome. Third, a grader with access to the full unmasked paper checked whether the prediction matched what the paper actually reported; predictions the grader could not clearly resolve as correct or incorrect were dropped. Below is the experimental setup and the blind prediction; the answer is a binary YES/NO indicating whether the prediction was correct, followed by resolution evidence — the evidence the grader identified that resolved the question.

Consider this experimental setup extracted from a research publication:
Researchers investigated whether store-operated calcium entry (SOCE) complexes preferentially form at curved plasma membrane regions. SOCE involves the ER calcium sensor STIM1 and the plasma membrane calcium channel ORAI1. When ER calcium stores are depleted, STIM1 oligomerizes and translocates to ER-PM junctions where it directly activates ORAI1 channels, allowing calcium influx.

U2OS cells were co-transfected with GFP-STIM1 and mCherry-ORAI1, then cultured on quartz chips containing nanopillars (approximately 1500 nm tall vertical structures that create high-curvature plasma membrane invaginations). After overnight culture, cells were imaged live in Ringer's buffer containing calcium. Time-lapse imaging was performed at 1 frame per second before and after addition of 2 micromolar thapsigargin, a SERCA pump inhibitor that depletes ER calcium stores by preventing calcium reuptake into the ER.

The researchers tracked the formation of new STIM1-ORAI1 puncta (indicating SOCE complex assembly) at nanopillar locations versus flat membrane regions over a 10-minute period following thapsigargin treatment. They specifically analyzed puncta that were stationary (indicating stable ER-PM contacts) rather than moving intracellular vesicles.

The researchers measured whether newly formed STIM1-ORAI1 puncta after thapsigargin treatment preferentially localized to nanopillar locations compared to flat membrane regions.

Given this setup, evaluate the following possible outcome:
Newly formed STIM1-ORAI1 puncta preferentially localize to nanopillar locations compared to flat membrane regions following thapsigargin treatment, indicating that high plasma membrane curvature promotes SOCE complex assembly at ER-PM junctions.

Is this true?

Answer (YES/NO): YES